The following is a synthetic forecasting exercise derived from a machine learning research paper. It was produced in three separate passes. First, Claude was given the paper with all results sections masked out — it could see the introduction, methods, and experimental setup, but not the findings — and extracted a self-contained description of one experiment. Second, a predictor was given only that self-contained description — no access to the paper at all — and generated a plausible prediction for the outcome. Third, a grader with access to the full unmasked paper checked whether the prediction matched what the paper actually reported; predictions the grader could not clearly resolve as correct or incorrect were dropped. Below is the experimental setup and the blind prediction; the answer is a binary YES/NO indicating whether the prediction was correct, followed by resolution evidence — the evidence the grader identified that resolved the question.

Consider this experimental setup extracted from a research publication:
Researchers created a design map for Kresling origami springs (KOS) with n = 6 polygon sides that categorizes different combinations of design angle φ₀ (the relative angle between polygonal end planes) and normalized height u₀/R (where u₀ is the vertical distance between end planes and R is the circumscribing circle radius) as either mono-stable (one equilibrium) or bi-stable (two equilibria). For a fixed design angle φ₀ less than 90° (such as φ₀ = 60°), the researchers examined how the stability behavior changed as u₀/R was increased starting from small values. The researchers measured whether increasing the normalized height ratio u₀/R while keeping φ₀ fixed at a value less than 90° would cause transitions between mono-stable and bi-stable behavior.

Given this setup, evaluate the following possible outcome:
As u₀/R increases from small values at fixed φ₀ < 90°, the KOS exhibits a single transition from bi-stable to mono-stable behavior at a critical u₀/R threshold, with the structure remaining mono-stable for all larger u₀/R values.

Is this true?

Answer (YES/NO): NO